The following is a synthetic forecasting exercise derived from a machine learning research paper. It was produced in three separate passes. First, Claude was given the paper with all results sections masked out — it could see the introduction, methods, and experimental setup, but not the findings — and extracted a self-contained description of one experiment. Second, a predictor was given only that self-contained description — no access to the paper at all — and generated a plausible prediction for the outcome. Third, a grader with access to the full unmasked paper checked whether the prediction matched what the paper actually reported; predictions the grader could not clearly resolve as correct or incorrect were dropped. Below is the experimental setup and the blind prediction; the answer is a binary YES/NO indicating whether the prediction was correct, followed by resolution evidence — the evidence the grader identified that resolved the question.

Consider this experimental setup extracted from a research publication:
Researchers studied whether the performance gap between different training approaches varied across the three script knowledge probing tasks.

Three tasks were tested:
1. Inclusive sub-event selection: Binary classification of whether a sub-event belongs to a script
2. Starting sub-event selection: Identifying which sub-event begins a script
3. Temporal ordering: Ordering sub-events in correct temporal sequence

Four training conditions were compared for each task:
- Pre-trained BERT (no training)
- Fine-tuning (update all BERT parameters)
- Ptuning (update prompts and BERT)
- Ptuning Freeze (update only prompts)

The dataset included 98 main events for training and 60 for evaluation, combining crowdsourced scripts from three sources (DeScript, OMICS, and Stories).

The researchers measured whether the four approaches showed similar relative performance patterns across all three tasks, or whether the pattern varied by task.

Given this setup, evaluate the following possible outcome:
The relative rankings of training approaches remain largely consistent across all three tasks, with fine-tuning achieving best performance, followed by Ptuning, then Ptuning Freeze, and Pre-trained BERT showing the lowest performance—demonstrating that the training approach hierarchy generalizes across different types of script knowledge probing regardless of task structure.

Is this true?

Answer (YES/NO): NO